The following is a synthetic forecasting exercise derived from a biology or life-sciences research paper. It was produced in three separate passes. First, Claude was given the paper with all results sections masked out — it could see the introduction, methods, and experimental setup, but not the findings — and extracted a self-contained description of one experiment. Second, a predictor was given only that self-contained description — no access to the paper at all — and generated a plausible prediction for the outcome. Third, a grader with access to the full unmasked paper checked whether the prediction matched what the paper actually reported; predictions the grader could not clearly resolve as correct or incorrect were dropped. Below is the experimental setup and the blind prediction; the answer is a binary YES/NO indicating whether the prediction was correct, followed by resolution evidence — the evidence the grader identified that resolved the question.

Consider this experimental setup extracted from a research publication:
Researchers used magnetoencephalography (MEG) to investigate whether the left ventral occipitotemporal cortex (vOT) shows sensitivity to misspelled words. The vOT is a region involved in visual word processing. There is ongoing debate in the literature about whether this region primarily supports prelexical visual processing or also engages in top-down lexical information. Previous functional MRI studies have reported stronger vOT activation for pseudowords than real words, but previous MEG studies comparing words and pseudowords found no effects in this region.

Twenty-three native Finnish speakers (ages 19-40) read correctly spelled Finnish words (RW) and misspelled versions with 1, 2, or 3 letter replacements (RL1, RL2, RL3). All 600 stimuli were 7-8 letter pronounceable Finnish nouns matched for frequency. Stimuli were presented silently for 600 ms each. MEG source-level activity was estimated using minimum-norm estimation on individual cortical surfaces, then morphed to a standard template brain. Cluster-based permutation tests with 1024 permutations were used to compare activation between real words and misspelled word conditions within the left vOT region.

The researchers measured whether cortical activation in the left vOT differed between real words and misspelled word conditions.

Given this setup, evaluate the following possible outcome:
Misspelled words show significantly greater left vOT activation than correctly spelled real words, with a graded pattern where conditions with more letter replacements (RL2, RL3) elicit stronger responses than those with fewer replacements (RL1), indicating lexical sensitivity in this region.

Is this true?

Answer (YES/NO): NO